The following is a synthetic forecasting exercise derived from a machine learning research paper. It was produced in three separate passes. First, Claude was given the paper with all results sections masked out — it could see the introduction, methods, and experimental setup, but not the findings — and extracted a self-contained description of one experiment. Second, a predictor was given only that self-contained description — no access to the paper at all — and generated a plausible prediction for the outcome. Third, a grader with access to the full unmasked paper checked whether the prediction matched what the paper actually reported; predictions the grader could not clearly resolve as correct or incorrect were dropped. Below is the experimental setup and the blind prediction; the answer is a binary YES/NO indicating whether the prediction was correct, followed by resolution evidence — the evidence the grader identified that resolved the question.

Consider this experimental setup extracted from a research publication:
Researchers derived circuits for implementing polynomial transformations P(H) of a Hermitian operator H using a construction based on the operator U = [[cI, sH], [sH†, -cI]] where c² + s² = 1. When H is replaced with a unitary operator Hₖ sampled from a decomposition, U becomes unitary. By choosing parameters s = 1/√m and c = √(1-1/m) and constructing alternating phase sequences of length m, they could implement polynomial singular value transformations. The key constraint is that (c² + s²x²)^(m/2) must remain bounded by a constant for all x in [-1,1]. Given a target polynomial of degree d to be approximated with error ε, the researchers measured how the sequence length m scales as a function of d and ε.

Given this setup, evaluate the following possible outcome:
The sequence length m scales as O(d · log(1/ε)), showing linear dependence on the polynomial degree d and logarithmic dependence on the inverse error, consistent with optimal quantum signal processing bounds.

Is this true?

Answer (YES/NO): NO